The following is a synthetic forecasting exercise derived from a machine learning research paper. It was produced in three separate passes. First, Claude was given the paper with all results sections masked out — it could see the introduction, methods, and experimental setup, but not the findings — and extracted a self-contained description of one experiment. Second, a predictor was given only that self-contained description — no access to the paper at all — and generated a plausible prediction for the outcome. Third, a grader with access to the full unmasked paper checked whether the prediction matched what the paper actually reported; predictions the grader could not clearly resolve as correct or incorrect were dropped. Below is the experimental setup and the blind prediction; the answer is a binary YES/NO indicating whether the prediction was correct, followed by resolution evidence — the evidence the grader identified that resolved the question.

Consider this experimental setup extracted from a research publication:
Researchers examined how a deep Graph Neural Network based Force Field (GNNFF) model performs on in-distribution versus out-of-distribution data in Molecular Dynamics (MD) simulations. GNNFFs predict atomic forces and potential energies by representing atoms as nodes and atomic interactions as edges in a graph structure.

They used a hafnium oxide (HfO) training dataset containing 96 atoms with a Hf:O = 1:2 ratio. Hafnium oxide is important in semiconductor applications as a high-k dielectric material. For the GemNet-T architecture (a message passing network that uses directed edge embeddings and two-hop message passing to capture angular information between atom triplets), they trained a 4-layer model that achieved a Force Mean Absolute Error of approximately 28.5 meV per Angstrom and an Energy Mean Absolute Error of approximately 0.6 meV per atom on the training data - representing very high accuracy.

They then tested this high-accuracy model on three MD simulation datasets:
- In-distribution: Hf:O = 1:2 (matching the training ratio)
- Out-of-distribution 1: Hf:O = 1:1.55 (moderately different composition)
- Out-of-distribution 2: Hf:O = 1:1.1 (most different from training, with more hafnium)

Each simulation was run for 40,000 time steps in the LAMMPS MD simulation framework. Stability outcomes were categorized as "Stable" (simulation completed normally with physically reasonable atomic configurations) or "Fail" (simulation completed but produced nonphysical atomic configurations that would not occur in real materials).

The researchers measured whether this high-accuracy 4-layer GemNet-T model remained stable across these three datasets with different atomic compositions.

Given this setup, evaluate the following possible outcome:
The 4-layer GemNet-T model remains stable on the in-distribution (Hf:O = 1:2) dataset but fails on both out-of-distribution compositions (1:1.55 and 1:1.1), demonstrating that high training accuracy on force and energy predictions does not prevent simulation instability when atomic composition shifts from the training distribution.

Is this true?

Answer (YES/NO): YES